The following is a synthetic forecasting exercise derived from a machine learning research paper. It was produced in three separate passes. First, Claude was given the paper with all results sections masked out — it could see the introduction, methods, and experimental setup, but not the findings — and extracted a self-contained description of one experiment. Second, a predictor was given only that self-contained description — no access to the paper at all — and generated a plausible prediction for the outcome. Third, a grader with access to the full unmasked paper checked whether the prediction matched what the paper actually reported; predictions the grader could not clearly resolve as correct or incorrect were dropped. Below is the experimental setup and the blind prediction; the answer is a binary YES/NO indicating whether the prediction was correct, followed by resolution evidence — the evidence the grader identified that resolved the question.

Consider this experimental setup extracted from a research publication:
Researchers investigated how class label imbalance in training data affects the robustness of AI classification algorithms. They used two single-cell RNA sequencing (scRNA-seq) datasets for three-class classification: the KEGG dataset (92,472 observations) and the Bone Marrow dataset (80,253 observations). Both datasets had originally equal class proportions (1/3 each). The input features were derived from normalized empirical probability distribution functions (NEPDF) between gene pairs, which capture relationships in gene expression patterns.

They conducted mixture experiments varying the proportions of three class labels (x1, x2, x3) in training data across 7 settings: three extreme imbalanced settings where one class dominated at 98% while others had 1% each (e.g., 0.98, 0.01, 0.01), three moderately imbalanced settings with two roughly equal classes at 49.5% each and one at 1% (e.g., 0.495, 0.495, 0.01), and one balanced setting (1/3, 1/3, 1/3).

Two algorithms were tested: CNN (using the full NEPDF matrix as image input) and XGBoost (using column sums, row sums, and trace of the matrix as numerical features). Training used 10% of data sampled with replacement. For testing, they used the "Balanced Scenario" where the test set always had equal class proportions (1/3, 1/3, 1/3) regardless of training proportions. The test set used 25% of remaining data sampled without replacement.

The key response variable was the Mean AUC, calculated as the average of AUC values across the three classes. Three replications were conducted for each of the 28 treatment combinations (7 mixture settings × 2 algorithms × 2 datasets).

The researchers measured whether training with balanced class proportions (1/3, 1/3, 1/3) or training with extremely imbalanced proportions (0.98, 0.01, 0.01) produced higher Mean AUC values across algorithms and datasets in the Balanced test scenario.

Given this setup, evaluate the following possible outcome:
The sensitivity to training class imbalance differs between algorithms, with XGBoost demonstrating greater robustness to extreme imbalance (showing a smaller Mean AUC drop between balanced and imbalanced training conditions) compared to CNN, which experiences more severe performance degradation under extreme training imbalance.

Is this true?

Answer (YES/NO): NO